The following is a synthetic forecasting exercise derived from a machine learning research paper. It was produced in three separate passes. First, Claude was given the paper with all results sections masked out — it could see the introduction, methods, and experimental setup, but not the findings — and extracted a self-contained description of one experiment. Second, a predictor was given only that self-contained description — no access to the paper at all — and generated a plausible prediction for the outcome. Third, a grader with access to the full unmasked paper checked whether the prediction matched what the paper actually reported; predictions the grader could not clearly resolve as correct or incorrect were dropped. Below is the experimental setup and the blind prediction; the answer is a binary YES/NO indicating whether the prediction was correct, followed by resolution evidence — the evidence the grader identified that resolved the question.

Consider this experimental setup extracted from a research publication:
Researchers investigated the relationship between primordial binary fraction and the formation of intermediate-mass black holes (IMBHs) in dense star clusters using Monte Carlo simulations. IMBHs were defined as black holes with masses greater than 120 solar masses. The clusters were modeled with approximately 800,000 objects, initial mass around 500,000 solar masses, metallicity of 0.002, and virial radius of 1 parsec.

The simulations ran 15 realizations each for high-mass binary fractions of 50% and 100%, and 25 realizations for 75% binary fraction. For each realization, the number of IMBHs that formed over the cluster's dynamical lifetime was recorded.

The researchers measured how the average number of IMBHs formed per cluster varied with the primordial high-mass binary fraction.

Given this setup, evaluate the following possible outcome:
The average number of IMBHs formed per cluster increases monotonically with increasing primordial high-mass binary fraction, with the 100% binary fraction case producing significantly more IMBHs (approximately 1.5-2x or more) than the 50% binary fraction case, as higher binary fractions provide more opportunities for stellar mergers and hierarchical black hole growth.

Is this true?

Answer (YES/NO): NO